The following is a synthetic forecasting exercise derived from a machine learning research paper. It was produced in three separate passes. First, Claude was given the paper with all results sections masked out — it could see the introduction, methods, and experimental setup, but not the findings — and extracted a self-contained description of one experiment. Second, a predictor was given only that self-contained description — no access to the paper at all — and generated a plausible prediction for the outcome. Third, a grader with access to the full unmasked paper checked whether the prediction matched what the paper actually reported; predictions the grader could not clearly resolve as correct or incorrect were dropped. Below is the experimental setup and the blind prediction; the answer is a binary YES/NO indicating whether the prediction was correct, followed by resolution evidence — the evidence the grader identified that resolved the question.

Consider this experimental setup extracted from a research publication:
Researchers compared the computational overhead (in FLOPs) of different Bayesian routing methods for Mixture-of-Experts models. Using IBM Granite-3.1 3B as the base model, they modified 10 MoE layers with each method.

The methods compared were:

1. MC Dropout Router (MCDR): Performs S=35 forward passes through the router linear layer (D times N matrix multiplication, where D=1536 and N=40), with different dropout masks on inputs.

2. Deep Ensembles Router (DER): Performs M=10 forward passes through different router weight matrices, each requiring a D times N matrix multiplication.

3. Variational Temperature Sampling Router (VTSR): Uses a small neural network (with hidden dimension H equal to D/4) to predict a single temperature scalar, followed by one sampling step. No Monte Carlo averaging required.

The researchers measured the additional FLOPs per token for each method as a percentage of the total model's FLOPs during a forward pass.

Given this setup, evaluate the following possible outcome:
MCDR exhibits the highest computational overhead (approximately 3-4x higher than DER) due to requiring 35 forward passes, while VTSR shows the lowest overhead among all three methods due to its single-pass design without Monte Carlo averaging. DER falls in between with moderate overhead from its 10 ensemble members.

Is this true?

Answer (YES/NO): NO